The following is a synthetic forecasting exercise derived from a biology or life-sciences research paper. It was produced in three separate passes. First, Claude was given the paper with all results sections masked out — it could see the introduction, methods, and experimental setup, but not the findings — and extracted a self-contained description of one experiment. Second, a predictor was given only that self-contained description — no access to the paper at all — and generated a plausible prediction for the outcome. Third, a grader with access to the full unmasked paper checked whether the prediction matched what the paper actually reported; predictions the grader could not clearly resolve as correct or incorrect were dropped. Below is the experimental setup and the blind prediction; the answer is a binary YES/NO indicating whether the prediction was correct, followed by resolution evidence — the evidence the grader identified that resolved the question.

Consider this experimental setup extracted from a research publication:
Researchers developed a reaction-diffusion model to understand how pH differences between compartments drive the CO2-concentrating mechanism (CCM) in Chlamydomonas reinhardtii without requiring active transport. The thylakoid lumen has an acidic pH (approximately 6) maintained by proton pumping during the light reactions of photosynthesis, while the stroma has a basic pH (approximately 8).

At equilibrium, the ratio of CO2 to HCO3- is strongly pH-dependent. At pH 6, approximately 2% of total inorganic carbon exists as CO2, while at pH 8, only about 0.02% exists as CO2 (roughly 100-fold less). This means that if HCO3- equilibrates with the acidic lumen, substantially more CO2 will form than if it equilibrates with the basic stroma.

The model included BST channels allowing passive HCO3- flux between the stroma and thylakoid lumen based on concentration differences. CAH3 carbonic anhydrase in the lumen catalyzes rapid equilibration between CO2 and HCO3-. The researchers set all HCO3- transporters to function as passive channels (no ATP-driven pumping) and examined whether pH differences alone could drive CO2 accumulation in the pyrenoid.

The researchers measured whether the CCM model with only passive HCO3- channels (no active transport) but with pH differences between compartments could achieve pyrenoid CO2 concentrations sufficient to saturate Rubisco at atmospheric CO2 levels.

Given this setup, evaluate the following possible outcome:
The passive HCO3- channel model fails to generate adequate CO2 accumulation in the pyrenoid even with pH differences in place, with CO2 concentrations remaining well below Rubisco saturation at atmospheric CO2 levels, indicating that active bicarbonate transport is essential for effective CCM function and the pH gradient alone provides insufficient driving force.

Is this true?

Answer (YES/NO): NO